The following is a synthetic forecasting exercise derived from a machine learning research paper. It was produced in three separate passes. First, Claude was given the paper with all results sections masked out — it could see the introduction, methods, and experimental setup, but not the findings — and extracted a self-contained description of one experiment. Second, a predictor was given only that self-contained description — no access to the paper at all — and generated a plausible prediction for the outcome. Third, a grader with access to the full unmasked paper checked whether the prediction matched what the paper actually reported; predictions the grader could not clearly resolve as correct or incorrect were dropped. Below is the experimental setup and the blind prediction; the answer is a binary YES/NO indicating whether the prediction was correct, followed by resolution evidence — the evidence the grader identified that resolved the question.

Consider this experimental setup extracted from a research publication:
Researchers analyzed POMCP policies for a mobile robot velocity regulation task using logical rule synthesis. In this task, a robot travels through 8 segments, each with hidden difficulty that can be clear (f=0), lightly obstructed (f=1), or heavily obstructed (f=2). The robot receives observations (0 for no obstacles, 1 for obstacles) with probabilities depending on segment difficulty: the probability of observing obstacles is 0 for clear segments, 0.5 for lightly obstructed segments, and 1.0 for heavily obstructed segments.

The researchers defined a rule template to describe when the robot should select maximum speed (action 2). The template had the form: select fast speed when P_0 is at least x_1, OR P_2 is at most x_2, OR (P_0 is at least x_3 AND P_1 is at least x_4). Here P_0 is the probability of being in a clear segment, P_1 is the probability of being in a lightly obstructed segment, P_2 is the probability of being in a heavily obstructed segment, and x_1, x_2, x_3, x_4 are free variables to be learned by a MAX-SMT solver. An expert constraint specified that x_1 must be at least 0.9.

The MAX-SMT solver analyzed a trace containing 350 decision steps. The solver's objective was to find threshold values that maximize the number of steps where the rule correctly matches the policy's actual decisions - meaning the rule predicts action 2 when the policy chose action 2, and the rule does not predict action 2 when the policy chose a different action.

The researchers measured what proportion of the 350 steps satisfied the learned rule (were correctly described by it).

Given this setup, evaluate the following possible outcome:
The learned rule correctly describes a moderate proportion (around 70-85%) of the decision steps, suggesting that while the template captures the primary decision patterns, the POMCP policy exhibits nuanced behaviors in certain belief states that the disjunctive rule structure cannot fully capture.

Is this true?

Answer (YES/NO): NO